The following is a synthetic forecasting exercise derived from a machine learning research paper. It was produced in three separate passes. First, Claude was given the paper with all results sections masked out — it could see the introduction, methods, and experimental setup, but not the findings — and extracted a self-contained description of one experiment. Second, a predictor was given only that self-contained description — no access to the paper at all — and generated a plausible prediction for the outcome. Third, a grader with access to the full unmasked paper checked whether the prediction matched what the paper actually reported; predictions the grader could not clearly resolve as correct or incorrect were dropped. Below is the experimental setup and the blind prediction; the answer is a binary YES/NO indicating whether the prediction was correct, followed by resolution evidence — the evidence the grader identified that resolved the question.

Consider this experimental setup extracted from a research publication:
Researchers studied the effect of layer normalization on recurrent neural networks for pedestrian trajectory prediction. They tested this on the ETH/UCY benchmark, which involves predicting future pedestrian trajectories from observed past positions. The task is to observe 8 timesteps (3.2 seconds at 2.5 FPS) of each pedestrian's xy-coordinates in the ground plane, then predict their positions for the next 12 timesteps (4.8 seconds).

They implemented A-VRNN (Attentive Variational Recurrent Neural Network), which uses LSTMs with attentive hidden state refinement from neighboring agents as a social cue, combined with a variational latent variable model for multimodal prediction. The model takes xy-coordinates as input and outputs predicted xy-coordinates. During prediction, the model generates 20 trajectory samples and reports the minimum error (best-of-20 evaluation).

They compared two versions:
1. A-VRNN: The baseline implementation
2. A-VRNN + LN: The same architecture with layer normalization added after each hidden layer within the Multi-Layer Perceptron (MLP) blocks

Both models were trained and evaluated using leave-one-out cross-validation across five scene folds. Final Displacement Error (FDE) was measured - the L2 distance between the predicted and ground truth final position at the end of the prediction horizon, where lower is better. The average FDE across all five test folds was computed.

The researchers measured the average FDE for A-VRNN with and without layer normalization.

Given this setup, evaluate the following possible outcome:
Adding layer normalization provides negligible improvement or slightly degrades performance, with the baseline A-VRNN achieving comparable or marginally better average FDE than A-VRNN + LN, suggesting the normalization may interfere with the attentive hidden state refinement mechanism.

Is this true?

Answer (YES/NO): NO